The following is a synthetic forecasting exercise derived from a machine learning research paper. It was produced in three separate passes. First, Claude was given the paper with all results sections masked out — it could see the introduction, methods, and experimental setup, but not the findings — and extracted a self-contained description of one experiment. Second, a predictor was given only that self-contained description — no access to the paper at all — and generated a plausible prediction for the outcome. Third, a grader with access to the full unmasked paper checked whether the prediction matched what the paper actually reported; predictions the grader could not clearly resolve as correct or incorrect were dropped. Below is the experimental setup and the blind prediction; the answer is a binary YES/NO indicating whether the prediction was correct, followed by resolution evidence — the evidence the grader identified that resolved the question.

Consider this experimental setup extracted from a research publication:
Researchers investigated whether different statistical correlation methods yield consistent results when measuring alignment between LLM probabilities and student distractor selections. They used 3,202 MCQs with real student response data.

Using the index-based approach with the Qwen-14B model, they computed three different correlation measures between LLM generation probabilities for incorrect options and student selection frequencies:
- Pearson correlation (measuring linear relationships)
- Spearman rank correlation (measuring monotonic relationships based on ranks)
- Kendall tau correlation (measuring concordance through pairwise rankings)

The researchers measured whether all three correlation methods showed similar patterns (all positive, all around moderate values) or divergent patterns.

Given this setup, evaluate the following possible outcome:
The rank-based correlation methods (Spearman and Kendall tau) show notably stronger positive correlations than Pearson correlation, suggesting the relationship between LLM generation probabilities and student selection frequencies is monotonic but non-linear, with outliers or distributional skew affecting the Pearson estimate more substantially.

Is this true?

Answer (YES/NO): NO